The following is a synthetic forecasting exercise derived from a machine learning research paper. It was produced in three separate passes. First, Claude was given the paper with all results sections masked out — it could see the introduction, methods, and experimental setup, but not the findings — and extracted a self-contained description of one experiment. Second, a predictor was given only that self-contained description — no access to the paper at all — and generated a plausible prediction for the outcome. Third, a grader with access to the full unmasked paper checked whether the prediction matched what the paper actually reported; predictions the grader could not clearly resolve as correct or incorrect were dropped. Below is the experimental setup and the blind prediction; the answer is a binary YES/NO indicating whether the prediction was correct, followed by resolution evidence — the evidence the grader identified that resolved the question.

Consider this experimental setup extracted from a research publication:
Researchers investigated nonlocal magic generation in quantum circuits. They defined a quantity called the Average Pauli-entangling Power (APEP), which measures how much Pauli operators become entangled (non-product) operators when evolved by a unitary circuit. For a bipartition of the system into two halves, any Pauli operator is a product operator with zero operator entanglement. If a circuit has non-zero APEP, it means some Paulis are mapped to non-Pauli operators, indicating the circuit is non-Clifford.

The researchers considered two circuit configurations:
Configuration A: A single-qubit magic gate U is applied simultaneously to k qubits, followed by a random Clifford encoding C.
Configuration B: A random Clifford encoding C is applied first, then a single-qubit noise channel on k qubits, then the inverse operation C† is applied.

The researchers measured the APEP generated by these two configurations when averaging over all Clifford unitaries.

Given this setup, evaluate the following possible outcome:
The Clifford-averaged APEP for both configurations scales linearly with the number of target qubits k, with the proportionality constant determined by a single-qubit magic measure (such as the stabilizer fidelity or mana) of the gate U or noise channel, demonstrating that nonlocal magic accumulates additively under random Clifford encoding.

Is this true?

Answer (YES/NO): NO